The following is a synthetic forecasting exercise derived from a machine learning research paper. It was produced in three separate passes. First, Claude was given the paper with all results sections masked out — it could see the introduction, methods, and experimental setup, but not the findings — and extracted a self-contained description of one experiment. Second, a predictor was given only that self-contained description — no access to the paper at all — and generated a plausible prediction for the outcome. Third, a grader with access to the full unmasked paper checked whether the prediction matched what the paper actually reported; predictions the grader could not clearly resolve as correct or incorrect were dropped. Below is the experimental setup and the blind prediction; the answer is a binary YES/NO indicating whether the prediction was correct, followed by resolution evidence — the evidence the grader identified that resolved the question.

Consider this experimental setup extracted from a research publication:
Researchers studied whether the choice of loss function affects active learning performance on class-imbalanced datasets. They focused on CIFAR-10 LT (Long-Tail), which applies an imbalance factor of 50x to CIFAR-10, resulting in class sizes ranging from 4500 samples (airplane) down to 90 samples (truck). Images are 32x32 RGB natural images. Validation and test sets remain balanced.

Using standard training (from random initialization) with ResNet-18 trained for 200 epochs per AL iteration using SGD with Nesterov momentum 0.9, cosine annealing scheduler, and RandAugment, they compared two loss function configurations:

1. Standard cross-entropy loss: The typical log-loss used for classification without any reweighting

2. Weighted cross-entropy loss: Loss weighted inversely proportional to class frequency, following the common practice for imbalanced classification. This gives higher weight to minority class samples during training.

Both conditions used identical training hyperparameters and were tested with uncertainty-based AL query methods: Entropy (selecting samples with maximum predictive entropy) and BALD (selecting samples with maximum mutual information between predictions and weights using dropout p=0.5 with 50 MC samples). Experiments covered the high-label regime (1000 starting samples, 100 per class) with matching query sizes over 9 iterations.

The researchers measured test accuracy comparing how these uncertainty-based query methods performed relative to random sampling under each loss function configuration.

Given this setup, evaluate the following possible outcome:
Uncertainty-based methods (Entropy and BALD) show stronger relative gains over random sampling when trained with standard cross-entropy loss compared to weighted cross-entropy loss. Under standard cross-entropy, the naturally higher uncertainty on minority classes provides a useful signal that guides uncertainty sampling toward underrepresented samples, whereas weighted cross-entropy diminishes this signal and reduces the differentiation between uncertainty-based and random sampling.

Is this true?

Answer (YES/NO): YES